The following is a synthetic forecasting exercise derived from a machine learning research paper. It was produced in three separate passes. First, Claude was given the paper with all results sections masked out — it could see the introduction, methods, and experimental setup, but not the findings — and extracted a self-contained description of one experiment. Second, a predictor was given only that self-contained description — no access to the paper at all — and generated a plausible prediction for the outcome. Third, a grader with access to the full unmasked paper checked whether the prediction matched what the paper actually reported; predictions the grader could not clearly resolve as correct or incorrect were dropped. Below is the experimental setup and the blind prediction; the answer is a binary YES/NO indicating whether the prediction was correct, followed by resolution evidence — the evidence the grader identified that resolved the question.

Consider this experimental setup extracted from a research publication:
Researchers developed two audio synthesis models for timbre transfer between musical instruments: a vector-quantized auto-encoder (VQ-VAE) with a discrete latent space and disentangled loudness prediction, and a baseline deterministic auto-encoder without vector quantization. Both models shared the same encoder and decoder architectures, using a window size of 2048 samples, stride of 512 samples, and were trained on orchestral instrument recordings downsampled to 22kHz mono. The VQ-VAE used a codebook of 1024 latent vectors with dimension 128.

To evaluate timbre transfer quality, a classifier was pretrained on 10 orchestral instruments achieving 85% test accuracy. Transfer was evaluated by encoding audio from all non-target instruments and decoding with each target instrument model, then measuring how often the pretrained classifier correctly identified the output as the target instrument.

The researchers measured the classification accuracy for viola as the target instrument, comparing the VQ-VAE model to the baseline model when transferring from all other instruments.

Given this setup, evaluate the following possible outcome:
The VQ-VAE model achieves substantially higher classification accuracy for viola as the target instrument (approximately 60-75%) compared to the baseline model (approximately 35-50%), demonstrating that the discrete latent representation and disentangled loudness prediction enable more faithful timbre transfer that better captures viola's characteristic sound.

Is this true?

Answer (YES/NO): NO